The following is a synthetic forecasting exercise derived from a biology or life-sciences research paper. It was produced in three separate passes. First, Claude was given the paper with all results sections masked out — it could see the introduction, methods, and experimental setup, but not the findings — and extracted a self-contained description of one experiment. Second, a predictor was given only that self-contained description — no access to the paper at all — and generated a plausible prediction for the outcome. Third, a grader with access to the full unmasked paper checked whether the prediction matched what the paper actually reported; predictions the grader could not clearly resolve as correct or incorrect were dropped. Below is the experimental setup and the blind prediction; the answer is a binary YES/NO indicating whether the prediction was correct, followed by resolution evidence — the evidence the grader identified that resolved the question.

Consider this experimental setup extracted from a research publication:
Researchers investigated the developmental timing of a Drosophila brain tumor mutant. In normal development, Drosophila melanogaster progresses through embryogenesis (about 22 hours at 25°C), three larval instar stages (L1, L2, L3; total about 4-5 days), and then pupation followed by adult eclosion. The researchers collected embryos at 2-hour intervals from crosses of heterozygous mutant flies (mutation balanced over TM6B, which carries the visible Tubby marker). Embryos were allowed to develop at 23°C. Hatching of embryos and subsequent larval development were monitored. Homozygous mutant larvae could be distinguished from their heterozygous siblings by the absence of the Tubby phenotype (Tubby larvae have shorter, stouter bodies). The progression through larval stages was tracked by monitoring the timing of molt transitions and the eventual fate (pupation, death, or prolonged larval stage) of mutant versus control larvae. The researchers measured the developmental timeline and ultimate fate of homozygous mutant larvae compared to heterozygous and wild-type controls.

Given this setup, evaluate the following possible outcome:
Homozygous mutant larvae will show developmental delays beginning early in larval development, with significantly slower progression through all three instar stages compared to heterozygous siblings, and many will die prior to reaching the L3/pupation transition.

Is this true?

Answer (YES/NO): NO